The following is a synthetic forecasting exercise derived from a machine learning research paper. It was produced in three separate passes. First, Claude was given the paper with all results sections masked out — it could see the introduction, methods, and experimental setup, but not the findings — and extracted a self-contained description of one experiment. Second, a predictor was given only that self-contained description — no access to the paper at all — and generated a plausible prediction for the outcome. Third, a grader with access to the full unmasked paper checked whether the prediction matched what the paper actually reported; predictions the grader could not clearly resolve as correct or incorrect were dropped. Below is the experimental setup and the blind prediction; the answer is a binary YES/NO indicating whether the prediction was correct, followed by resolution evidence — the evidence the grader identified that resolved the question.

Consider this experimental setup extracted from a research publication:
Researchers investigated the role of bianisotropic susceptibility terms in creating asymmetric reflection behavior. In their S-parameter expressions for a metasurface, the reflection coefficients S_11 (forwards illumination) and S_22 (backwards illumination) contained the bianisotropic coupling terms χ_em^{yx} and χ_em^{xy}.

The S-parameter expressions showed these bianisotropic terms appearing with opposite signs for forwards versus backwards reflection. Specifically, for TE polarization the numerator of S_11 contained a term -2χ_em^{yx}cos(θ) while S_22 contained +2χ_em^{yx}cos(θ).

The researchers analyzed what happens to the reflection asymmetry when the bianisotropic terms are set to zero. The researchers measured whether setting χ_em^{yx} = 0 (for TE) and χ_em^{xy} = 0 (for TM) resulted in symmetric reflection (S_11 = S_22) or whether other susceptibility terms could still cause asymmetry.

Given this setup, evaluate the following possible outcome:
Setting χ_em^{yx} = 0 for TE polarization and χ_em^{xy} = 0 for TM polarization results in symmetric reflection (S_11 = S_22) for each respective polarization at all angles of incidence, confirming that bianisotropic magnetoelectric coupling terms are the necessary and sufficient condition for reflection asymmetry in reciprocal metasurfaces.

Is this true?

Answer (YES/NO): YES